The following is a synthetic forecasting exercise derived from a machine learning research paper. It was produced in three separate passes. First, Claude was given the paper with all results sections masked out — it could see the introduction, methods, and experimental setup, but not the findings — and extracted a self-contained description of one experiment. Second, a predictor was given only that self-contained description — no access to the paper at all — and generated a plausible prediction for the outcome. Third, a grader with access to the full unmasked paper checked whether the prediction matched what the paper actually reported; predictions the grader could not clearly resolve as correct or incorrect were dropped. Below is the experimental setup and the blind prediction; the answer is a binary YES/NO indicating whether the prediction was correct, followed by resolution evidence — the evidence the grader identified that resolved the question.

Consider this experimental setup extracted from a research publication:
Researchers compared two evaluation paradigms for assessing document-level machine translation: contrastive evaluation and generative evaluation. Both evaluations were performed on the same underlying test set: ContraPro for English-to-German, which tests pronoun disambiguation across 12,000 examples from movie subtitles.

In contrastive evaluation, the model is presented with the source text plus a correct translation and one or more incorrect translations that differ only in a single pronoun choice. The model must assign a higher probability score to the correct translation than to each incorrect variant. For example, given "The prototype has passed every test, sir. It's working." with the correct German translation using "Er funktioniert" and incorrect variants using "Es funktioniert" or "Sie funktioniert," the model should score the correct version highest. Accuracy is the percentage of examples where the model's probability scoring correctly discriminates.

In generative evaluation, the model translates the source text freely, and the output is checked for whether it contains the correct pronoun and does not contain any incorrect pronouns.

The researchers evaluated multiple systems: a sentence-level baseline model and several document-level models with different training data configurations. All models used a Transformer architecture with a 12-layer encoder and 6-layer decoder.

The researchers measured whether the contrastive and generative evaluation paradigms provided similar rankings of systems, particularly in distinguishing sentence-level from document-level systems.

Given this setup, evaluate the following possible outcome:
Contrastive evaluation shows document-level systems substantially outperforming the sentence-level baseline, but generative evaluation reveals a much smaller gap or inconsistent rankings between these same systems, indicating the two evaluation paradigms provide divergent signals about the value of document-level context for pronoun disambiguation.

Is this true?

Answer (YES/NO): YES